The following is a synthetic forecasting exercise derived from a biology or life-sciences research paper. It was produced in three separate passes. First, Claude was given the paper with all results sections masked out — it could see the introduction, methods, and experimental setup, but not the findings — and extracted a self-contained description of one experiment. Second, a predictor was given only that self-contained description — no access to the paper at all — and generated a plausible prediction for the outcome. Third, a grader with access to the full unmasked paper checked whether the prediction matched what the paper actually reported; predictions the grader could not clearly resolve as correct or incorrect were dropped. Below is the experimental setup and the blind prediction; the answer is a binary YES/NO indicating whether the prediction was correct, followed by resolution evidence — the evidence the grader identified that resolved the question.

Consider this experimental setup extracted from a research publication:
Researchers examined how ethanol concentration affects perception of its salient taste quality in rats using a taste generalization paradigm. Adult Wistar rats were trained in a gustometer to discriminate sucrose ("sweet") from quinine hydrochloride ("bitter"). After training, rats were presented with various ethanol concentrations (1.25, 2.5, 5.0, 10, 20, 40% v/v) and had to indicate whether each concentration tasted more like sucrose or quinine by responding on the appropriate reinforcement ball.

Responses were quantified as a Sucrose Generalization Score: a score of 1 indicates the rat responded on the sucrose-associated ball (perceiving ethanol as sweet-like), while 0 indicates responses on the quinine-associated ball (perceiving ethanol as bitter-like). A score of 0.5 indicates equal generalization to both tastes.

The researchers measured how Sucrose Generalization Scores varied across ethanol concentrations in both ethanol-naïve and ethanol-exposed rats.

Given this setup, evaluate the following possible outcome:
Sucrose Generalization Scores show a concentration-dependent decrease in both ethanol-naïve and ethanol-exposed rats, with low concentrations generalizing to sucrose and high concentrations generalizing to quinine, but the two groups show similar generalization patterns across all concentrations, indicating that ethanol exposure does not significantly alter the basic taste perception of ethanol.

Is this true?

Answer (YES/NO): NO